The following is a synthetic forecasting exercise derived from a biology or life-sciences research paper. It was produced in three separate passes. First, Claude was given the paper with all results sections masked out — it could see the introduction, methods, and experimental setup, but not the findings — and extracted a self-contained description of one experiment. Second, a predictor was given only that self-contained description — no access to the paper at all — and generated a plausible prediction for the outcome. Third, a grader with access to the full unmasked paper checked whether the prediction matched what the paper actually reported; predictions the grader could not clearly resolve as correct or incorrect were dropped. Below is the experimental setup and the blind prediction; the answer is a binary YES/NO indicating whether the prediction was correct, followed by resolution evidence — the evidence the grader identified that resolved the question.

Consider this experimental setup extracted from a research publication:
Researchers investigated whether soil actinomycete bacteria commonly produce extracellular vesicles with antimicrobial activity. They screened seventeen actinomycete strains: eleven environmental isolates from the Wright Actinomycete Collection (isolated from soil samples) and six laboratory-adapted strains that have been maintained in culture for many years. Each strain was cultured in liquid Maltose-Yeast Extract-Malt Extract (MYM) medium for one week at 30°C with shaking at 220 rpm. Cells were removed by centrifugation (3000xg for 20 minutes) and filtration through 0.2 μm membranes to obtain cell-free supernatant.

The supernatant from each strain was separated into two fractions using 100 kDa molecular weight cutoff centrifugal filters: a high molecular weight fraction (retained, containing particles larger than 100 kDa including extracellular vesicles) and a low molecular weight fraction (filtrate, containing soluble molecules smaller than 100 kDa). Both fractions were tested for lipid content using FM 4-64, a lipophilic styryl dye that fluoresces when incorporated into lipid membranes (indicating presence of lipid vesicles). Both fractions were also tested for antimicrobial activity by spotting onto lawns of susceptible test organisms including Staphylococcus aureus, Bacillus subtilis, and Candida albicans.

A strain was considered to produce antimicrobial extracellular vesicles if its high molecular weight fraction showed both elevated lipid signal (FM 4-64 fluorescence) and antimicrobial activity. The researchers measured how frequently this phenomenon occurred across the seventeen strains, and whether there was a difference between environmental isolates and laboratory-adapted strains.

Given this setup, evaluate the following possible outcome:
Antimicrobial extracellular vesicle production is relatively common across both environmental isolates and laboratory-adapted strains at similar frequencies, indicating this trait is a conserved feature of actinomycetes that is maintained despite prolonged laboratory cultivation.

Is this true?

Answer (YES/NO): NO